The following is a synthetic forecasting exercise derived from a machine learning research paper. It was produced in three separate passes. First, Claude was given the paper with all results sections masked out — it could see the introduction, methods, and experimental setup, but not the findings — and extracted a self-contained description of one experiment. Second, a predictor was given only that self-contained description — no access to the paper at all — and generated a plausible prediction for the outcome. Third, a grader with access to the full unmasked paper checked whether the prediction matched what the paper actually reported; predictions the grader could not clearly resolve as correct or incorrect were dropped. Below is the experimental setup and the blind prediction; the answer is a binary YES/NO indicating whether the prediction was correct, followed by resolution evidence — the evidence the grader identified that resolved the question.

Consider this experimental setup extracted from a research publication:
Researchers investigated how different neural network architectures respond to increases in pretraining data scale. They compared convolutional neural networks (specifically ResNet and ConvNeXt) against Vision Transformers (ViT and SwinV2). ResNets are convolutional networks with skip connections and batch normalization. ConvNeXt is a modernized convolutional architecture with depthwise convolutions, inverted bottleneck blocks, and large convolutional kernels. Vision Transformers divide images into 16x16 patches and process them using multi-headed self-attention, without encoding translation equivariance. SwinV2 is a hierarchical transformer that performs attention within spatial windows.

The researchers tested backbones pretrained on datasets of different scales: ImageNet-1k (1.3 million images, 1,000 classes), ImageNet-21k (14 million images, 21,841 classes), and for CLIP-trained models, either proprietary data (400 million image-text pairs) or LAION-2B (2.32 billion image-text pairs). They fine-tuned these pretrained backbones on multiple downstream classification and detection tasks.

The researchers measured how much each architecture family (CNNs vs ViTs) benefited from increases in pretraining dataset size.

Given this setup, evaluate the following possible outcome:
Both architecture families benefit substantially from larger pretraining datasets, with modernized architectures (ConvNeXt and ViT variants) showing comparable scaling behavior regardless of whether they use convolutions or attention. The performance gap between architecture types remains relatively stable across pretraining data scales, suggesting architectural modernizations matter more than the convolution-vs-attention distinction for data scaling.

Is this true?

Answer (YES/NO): NO